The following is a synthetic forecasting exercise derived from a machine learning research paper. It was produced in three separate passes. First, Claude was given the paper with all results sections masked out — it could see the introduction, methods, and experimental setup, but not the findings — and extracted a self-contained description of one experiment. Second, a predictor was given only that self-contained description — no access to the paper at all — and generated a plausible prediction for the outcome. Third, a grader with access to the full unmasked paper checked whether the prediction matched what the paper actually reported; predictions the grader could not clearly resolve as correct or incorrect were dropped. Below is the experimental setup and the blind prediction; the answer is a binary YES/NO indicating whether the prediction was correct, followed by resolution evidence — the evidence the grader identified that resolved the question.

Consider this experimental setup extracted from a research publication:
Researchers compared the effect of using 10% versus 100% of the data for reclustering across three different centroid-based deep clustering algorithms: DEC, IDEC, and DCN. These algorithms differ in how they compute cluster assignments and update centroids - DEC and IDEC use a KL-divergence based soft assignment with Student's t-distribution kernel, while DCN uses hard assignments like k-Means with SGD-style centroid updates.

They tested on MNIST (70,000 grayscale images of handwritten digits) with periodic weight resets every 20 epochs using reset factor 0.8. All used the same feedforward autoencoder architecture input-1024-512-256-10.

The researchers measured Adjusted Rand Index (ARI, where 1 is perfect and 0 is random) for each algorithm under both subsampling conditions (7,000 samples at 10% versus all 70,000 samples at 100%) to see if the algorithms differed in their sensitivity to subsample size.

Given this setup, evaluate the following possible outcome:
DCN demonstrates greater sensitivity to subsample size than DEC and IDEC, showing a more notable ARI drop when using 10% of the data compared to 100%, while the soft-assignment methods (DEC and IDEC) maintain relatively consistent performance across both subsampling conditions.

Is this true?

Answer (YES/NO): NO